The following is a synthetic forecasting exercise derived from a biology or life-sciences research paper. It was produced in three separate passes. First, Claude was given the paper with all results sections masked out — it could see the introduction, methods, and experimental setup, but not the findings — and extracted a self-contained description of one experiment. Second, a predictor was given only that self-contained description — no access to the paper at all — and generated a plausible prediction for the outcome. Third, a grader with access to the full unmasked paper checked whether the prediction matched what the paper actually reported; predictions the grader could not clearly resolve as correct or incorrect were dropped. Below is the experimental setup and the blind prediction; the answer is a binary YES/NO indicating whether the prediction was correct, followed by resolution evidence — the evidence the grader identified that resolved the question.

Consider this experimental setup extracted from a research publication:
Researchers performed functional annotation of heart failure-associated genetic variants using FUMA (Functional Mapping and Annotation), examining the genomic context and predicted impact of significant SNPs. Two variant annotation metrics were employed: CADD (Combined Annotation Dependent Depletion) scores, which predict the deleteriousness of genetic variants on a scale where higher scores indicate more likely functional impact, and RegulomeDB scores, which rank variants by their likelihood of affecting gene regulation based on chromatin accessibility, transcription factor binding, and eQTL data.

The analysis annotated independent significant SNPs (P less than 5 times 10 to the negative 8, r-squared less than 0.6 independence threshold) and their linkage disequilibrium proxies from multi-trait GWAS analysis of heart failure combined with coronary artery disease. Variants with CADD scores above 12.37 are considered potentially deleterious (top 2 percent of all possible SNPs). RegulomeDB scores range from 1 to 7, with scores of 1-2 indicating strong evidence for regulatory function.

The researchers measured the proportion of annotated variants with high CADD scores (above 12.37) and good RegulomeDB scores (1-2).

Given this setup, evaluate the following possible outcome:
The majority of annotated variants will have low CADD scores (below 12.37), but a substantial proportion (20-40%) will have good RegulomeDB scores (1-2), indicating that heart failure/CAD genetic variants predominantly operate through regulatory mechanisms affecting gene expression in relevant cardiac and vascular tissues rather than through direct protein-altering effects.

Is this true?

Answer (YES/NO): NO